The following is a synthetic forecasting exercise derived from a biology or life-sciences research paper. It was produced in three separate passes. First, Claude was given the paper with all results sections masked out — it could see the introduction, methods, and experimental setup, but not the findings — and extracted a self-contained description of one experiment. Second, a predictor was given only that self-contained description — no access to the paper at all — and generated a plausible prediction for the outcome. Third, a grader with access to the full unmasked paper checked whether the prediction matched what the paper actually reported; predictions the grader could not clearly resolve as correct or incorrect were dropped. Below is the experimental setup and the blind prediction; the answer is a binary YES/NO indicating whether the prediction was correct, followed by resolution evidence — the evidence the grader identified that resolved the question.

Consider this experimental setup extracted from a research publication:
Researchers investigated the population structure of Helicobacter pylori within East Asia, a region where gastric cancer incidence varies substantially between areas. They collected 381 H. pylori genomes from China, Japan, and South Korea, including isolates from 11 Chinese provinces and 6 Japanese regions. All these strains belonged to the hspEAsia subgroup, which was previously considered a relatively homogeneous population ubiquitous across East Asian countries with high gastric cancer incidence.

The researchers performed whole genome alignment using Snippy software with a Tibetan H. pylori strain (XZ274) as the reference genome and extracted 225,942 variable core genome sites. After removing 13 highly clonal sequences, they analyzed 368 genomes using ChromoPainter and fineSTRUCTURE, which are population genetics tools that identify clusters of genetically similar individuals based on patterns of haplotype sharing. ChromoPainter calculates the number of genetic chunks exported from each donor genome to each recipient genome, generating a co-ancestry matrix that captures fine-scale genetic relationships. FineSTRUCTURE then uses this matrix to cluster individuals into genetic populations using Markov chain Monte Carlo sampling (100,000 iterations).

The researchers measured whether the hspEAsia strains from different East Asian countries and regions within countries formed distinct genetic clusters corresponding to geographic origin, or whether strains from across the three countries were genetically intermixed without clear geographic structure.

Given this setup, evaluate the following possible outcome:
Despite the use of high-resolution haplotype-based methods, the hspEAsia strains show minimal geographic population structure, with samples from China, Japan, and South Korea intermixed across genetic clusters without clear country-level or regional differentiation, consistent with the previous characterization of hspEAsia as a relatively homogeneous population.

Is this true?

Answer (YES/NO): NO